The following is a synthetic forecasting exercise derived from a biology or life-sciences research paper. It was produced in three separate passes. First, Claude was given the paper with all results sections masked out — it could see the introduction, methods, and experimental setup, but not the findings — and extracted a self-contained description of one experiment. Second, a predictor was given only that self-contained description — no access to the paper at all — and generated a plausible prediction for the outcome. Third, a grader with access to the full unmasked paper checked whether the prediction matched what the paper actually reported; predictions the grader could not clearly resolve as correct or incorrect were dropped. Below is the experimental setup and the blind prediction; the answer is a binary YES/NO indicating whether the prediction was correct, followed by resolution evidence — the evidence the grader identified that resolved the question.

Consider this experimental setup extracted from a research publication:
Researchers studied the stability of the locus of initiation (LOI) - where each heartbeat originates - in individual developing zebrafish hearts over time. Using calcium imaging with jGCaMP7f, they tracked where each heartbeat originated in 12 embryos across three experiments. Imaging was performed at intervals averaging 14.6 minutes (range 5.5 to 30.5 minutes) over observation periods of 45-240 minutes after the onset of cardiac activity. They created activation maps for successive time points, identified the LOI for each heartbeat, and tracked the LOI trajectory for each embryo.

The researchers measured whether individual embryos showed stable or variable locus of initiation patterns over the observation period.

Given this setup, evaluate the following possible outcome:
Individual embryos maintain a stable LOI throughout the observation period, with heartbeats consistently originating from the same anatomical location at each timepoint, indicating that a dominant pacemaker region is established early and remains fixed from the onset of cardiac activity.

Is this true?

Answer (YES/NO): NO